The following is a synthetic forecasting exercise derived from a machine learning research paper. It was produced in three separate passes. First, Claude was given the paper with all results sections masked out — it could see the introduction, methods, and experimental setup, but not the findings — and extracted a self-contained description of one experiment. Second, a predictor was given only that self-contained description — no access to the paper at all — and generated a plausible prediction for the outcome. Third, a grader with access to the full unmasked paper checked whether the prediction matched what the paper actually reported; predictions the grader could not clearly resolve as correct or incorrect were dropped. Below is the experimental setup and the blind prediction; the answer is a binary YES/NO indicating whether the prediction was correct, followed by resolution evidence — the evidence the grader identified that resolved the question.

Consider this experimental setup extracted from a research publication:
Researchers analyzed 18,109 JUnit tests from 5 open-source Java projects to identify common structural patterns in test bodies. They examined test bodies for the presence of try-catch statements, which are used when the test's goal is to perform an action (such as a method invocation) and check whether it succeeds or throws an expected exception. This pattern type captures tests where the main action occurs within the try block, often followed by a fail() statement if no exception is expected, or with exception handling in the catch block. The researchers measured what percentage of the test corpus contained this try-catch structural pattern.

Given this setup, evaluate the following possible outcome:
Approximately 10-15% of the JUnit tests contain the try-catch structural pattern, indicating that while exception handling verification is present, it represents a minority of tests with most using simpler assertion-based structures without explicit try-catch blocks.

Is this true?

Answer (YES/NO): YES